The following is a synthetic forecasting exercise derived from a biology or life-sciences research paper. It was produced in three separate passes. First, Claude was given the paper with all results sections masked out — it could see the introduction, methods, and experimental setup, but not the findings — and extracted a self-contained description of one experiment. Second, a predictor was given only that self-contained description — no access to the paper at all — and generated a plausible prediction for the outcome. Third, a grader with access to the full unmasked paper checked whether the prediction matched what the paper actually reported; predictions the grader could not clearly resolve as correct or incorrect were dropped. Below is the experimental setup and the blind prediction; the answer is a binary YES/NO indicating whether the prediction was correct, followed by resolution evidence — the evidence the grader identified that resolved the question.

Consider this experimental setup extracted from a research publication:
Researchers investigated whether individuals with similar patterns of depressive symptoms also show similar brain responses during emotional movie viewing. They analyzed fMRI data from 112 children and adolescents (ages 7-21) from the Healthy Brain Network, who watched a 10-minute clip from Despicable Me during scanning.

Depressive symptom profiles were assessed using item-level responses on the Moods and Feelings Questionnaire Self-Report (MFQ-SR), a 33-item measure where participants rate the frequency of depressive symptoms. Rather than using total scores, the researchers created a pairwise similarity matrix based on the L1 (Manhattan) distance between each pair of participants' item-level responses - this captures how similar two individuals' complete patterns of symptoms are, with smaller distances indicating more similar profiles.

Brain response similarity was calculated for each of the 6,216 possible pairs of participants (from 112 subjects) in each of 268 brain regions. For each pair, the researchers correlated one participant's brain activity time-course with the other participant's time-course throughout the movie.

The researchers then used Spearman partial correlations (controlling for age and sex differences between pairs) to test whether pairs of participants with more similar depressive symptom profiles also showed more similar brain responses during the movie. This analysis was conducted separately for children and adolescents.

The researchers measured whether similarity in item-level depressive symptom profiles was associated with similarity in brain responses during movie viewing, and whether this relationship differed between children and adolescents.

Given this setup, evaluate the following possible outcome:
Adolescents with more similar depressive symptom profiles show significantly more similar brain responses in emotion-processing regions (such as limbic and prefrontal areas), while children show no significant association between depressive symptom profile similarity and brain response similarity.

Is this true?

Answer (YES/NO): YES